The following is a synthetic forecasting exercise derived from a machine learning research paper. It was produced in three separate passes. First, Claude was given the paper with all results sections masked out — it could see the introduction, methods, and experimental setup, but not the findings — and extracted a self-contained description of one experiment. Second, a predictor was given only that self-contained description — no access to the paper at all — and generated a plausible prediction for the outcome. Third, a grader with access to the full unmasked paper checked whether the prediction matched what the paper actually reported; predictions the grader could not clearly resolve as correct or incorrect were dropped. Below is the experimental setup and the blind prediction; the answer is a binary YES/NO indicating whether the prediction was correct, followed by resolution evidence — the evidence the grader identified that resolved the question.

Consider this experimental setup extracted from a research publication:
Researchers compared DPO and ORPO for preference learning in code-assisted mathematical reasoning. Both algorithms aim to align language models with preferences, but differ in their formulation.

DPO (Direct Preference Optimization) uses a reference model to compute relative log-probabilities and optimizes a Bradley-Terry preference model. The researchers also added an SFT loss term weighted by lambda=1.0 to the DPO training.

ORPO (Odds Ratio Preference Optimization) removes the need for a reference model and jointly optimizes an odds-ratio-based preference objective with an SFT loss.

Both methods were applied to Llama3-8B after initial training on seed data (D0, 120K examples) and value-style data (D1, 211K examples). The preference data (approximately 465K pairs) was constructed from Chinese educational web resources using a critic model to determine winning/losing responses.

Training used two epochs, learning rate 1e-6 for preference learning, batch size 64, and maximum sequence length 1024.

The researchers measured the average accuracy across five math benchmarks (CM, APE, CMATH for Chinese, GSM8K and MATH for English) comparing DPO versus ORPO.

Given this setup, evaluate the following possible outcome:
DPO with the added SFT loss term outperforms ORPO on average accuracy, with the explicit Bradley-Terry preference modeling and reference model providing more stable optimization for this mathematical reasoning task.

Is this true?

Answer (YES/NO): YES